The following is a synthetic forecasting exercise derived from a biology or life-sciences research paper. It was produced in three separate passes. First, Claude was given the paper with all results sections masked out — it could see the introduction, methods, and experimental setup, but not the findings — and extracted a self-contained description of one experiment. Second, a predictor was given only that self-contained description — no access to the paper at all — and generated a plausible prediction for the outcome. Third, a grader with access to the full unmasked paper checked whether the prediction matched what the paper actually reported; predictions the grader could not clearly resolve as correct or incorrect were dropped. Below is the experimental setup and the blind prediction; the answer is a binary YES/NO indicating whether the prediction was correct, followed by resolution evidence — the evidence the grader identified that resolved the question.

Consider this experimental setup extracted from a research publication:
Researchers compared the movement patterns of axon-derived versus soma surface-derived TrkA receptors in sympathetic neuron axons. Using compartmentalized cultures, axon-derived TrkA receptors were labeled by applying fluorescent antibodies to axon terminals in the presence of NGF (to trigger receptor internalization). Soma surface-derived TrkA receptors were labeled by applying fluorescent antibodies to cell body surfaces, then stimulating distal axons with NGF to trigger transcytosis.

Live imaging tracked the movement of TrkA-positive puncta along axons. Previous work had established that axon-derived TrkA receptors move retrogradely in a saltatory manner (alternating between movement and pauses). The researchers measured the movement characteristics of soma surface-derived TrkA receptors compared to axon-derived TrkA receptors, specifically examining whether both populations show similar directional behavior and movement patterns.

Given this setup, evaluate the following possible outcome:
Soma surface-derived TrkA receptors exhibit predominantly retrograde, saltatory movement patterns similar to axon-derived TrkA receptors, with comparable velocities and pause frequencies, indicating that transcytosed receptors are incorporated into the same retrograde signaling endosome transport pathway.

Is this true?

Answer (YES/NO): NO